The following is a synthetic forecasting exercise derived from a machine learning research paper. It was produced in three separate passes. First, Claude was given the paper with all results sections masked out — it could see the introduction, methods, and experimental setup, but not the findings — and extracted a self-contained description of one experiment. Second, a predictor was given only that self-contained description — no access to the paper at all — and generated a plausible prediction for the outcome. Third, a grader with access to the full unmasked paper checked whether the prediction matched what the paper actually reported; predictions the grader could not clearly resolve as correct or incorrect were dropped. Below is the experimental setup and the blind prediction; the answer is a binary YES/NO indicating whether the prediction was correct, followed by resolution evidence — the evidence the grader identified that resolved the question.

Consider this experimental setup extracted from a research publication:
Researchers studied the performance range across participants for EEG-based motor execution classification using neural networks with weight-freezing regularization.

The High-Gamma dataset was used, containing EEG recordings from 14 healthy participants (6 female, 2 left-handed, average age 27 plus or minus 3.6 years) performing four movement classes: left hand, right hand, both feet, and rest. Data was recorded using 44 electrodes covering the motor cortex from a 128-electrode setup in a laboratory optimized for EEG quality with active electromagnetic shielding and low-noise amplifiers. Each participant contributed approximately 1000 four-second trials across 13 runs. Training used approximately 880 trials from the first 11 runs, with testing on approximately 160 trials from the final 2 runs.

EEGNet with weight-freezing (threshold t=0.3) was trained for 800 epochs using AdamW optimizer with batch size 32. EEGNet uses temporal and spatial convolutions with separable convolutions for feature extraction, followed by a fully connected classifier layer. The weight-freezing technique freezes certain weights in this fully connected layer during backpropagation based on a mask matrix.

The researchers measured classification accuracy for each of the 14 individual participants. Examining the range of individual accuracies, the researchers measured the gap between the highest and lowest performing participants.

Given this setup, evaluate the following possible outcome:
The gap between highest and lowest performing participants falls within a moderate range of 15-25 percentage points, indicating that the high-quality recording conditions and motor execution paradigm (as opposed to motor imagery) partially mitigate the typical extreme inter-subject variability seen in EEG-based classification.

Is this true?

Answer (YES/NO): YES